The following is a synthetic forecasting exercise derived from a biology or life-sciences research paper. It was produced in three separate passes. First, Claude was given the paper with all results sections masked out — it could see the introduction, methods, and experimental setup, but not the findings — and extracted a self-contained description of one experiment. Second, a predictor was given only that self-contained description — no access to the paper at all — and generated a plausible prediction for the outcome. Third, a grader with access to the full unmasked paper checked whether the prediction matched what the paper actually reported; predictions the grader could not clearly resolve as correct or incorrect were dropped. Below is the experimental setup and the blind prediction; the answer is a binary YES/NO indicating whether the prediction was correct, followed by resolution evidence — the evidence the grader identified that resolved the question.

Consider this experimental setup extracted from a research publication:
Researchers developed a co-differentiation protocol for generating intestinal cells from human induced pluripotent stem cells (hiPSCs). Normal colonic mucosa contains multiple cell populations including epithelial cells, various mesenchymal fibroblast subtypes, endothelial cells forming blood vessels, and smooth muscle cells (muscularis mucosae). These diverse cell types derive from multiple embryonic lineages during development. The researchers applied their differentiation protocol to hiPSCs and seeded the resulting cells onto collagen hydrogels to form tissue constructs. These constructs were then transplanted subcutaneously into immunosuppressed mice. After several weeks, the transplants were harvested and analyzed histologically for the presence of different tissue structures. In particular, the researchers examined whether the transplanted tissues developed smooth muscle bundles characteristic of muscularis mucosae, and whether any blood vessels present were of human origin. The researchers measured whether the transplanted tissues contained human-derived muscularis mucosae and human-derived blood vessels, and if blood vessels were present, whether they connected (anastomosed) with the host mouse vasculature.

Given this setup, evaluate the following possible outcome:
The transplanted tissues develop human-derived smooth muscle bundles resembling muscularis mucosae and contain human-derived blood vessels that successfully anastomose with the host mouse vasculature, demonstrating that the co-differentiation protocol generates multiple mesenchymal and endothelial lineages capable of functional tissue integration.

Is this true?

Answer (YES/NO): YES